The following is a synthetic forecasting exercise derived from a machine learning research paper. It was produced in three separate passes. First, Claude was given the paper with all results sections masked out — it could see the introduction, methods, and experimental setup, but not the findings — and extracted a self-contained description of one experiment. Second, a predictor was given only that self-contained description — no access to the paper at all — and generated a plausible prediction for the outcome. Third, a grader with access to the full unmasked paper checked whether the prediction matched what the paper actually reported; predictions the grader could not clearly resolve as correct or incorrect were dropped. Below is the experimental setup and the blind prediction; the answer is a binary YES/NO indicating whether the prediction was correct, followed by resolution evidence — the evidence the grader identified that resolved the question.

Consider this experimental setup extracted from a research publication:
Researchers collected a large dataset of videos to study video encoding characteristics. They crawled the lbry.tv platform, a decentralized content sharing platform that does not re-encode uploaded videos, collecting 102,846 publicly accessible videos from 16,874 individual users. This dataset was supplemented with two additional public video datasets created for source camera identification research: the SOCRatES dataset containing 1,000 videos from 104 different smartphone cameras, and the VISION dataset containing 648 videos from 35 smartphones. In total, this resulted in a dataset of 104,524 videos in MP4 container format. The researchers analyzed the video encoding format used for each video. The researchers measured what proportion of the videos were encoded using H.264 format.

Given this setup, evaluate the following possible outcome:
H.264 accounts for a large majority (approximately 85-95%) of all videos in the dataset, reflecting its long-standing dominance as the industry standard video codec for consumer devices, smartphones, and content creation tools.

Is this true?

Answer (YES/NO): NO